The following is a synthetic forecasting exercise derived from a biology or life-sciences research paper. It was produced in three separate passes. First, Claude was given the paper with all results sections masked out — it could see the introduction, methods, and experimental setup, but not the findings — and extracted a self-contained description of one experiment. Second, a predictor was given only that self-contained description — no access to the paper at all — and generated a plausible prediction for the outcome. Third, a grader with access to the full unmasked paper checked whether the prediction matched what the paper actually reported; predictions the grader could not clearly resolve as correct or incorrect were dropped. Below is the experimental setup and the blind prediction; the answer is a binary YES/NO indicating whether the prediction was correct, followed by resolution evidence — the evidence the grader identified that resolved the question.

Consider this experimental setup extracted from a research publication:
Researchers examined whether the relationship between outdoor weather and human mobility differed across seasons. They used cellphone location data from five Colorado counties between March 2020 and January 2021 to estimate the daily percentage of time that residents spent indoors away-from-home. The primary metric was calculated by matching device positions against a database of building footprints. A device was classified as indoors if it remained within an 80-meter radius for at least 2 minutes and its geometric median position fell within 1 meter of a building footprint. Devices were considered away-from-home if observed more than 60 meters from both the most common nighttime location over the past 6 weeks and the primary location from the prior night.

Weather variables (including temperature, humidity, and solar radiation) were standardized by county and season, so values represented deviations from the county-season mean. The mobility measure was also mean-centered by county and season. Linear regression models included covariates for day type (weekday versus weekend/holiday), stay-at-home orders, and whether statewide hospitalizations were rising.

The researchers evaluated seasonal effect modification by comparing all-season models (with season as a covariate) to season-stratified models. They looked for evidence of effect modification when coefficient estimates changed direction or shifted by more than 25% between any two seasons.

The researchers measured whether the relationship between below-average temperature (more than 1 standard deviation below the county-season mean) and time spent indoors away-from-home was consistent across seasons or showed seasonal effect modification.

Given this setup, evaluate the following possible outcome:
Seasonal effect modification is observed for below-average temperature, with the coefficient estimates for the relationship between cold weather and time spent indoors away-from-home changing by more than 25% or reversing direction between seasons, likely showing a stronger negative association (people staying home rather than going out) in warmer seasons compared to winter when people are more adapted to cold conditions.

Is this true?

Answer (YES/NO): NO